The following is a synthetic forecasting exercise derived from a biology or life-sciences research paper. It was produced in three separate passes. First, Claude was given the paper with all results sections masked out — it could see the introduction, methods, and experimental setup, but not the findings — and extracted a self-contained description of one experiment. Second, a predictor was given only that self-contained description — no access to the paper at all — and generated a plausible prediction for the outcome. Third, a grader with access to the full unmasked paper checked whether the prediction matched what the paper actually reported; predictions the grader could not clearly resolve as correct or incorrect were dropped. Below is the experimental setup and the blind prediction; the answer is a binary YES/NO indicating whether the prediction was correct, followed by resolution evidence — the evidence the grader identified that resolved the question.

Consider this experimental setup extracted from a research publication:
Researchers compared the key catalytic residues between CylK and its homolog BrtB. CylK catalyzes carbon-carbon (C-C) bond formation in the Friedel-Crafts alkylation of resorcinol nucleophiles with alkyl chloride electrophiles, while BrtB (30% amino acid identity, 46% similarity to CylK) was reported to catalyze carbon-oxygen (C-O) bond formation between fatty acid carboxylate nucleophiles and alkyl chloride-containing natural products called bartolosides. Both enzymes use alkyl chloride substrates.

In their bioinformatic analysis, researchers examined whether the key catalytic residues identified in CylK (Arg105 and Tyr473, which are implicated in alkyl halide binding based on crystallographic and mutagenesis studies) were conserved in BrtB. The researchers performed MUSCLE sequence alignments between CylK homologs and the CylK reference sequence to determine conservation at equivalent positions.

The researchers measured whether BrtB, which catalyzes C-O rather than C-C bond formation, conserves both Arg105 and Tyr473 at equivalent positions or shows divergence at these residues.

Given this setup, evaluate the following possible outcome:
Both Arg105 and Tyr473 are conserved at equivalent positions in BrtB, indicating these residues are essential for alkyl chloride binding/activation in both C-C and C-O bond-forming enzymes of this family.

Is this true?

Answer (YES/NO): YES